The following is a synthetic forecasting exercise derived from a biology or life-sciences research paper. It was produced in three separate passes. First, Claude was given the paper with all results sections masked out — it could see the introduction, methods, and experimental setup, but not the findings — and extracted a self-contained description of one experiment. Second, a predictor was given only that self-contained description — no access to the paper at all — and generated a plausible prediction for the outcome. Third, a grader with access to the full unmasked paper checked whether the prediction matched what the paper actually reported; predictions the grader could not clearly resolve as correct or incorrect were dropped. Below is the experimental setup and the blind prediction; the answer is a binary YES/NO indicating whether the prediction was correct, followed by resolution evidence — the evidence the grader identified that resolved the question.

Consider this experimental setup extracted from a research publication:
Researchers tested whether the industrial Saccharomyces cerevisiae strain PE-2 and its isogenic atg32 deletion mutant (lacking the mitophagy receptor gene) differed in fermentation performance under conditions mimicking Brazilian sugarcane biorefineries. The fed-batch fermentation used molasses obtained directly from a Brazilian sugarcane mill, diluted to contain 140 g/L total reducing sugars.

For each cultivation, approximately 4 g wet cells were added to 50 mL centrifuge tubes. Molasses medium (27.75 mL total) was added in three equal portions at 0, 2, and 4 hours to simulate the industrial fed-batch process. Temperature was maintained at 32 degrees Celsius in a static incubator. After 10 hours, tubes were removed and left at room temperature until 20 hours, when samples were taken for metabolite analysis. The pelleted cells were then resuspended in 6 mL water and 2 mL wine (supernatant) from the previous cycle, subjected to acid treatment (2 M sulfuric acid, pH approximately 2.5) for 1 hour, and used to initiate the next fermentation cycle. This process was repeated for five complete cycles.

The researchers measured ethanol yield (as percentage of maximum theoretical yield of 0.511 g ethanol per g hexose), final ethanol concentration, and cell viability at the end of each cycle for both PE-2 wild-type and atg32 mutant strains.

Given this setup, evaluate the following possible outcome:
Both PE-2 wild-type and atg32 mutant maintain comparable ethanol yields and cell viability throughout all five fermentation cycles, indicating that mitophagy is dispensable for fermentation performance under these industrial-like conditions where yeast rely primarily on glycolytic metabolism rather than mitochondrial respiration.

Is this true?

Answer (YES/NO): YES